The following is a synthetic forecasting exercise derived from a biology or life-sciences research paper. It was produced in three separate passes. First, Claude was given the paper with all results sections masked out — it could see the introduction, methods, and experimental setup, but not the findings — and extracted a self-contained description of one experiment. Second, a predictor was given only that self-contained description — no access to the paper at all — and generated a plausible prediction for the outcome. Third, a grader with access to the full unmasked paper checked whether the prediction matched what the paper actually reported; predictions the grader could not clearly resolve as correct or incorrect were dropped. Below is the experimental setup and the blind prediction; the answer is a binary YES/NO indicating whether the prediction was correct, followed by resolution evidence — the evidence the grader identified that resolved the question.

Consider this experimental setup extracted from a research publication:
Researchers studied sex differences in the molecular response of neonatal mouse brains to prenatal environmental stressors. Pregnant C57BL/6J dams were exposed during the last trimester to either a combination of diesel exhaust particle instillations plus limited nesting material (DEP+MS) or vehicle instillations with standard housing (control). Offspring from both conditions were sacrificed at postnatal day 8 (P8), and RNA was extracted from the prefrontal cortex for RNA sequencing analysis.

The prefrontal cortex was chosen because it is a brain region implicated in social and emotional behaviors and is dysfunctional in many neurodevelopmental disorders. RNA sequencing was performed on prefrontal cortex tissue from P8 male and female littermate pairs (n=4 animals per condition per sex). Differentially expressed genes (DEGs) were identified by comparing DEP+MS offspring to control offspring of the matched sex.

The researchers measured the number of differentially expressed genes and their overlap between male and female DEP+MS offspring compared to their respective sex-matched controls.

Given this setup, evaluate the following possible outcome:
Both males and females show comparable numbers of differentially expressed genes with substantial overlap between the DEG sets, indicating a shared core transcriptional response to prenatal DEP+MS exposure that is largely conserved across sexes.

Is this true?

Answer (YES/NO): NO